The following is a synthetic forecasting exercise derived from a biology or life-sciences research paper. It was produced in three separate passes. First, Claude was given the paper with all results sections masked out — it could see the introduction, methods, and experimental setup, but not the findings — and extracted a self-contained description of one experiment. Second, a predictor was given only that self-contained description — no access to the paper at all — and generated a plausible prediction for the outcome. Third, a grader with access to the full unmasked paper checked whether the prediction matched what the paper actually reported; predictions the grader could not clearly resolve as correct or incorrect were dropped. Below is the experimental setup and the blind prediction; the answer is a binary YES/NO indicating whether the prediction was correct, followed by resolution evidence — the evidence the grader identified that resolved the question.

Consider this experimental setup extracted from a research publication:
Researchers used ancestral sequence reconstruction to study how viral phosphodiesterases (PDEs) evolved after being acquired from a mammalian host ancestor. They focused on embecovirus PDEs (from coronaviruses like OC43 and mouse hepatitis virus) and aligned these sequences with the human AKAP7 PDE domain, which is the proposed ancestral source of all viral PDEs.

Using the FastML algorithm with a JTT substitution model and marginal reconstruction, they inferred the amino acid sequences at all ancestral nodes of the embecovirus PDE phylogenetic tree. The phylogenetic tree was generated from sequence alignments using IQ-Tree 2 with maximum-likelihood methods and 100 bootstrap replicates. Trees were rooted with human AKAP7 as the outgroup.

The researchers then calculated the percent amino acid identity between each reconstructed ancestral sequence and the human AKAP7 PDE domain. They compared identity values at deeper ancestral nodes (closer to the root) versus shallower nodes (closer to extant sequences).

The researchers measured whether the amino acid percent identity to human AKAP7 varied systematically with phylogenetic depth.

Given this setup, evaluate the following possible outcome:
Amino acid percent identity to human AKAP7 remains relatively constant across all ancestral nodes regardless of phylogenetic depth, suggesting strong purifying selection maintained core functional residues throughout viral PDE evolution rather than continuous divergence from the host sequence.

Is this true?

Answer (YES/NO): NO